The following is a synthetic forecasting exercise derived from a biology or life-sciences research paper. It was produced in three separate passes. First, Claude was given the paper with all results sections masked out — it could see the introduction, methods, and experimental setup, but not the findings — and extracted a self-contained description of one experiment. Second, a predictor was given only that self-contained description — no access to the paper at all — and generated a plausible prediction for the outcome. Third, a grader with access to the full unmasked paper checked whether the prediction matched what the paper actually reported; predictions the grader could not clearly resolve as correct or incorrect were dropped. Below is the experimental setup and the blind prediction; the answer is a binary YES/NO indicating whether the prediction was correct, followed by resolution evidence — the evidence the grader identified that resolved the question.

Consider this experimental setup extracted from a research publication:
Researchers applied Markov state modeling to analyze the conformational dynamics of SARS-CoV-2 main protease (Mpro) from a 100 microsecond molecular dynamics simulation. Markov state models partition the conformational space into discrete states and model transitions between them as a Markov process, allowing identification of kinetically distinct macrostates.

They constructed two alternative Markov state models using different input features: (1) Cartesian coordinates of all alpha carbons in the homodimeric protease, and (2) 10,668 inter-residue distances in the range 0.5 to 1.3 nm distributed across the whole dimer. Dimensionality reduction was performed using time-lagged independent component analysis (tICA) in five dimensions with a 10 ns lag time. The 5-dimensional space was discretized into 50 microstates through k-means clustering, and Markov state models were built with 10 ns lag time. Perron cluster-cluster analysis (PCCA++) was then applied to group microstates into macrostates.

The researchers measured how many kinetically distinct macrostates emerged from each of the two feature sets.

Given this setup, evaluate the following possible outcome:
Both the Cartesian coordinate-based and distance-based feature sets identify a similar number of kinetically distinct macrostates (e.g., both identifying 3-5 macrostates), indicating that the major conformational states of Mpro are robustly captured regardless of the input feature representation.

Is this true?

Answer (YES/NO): YES